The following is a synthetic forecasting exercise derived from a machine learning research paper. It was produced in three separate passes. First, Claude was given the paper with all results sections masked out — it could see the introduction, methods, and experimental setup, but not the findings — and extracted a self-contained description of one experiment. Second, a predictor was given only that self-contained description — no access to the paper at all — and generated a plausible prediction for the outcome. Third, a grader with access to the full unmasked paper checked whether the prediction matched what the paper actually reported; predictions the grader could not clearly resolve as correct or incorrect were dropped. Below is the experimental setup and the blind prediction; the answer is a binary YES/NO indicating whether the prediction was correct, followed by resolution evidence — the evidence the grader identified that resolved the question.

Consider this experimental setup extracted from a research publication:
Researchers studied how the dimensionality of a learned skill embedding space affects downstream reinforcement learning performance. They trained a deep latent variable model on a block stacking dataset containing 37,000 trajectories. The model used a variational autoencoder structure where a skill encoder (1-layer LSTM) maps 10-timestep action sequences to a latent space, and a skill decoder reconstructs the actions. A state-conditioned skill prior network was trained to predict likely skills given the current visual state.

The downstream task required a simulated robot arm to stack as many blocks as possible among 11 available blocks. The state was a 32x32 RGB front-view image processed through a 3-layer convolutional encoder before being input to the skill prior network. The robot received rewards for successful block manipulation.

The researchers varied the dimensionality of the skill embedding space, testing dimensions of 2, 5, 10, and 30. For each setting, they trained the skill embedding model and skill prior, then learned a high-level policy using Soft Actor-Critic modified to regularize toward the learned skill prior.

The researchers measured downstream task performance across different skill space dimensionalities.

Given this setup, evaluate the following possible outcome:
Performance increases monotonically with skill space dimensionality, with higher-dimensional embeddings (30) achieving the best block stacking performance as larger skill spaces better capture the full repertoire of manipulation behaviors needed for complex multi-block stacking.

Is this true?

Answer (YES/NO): NO